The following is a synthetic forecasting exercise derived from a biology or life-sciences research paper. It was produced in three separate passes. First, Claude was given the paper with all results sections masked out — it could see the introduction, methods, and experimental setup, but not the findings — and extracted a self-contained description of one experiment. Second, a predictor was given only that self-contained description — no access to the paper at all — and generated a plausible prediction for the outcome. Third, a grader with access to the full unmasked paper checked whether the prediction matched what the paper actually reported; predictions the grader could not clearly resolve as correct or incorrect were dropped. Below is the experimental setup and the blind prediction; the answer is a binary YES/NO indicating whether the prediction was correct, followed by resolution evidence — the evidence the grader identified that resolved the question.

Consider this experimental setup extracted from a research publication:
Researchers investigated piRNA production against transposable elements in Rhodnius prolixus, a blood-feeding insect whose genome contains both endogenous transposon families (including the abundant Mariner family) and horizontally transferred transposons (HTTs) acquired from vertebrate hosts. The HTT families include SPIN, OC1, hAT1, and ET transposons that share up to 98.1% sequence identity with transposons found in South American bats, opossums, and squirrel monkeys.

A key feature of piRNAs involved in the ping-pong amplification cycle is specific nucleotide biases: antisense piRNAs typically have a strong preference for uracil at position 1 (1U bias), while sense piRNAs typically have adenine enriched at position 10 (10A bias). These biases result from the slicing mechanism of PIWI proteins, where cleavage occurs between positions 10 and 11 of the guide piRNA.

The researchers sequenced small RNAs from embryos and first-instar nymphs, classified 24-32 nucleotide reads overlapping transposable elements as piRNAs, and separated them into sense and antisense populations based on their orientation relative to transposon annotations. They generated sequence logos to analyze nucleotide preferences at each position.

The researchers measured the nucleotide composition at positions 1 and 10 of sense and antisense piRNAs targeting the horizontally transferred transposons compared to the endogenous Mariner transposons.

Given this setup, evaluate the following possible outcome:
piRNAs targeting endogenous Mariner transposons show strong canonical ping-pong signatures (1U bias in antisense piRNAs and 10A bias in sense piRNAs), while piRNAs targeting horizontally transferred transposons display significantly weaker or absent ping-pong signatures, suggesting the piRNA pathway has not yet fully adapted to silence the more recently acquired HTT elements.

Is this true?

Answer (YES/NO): YES